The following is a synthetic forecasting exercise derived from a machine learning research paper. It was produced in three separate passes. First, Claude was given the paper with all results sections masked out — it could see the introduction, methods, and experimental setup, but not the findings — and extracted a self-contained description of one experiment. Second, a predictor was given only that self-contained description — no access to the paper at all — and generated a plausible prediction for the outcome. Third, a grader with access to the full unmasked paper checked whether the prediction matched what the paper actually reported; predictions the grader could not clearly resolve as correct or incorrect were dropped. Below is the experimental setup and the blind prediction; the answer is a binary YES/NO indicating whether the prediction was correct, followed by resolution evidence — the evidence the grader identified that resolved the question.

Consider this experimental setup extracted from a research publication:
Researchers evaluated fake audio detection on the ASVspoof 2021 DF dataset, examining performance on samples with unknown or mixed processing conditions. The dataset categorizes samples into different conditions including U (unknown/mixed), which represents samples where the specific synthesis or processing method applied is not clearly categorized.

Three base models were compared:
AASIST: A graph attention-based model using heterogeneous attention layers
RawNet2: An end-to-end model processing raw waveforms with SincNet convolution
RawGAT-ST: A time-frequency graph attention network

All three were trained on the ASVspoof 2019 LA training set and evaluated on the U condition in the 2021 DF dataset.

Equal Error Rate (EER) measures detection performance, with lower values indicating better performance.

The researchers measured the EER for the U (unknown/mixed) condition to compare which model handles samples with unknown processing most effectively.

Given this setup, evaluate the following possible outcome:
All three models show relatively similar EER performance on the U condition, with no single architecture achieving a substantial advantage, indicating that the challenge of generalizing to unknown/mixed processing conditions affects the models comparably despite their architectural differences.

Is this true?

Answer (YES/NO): NO